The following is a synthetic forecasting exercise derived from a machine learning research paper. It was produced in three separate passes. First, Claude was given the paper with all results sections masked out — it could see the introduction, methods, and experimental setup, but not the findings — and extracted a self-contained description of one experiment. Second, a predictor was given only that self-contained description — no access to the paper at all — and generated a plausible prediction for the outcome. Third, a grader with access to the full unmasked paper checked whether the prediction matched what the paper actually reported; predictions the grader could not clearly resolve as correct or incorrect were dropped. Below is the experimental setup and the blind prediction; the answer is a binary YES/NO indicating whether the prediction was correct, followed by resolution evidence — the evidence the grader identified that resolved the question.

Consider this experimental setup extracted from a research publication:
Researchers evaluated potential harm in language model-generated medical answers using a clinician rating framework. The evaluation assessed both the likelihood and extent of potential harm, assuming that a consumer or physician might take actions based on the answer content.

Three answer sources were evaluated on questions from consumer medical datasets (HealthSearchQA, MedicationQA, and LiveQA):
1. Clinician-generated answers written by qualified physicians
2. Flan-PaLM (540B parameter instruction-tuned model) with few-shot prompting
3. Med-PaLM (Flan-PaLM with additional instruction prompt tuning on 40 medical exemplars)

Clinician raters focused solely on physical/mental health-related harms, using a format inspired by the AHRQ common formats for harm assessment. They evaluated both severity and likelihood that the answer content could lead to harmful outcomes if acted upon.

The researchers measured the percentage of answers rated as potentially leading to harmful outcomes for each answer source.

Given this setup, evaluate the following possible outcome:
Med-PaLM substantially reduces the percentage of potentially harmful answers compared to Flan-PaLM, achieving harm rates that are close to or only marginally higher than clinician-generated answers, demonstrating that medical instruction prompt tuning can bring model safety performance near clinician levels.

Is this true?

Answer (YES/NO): YES